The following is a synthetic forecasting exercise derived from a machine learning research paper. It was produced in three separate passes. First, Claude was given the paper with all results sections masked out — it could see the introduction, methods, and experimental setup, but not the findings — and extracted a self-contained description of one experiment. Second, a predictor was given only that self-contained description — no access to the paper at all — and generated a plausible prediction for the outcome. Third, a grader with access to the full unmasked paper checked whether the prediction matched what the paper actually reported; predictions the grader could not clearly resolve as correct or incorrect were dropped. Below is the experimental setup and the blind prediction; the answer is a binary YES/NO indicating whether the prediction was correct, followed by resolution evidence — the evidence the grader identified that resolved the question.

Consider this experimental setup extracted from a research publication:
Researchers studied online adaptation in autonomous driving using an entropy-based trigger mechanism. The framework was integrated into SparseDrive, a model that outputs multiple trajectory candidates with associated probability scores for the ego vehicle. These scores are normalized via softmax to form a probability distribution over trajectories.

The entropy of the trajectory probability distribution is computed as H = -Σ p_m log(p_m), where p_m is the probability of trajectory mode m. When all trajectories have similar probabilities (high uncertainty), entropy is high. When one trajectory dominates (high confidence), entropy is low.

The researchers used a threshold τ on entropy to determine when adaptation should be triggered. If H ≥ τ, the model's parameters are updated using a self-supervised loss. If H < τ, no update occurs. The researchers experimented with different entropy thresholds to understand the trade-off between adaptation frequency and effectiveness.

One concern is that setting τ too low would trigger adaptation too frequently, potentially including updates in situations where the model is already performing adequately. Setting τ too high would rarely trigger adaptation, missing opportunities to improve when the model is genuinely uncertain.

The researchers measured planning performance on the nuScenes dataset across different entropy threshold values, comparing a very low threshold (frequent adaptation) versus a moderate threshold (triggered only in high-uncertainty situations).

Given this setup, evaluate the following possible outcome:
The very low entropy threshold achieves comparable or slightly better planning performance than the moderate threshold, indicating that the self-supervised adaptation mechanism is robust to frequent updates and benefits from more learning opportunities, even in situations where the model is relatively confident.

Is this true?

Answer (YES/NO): NO